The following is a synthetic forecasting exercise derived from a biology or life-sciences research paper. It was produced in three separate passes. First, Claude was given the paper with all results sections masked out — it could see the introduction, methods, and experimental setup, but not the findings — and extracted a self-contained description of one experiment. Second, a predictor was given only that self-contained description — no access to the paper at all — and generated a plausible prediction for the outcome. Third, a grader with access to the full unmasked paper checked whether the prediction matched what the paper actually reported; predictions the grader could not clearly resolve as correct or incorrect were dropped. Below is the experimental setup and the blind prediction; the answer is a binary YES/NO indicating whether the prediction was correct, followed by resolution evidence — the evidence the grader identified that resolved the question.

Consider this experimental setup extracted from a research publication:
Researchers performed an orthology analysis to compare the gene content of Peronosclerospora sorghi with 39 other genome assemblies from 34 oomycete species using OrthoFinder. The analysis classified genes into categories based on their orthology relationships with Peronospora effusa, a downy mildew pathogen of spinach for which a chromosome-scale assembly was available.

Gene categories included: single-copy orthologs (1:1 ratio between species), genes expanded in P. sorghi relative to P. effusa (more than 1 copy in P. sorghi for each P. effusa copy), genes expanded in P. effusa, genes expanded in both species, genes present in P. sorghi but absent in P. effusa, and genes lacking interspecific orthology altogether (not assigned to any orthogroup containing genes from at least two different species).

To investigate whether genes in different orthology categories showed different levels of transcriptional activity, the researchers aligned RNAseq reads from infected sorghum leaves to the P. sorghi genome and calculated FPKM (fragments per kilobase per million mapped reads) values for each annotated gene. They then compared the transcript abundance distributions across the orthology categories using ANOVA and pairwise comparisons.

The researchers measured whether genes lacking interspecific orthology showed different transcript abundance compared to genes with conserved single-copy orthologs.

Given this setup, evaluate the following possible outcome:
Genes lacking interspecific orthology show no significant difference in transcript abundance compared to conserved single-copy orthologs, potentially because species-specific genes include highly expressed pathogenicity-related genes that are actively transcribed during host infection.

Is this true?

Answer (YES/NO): NO